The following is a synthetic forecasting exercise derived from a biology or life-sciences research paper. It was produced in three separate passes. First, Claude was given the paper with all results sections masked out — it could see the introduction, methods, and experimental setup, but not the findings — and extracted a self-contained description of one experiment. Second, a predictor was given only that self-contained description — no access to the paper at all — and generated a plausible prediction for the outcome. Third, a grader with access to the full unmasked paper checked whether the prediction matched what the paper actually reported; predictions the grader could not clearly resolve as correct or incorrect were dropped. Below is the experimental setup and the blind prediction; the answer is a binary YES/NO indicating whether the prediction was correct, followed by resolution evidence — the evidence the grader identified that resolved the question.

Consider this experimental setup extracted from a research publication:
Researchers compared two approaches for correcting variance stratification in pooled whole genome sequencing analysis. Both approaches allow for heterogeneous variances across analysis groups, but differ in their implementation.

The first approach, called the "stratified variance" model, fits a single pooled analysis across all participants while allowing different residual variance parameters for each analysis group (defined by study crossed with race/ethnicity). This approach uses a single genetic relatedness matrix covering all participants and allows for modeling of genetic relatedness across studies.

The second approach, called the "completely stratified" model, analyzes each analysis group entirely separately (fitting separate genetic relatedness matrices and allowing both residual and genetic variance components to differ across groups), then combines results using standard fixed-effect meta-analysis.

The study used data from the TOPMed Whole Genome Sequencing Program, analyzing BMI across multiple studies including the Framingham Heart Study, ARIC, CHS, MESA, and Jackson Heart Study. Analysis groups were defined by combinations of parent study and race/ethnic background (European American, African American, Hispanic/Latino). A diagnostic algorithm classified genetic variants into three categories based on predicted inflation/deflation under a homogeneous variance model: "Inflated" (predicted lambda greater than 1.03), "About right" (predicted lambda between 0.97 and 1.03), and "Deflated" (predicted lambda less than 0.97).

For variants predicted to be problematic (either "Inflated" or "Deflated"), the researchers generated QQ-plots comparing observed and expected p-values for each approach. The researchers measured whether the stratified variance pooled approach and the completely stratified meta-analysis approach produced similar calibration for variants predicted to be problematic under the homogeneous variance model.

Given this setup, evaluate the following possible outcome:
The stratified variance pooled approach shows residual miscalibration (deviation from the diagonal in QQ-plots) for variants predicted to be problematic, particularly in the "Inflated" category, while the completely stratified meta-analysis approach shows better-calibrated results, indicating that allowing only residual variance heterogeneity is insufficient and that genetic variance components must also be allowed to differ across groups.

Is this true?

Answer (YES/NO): NO